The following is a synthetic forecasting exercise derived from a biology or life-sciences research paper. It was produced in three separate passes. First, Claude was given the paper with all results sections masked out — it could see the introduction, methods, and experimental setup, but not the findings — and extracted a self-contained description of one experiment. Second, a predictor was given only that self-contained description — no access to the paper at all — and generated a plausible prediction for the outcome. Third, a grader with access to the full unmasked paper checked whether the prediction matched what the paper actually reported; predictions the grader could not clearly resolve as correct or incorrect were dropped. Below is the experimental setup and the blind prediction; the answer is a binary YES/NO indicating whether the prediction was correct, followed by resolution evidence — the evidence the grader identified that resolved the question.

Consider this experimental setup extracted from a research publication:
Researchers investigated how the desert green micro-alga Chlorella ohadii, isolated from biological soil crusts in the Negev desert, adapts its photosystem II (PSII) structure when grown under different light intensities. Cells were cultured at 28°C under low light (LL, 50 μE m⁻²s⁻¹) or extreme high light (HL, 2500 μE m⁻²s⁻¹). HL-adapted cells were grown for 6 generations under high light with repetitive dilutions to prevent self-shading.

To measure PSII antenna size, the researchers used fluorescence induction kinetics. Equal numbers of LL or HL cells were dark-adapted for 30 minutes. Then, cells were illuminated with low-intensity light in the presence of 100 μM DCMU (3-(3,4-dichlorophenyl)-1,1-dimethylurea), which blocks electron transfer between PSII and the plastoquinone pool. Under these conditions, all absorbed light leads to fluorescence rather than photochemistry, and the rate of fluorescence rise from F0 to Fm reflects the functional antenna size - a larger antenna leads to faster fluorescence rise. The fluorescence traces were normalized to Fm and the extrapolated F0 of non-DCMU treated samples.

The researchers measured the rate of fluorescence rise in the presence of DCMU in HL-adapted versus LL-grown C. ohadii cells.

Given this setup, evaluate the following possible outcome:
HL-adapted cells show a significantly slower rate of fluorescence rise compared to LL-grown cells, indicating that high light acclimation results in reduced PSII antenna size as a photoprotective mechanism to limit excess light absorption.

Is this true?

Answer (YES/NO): YES